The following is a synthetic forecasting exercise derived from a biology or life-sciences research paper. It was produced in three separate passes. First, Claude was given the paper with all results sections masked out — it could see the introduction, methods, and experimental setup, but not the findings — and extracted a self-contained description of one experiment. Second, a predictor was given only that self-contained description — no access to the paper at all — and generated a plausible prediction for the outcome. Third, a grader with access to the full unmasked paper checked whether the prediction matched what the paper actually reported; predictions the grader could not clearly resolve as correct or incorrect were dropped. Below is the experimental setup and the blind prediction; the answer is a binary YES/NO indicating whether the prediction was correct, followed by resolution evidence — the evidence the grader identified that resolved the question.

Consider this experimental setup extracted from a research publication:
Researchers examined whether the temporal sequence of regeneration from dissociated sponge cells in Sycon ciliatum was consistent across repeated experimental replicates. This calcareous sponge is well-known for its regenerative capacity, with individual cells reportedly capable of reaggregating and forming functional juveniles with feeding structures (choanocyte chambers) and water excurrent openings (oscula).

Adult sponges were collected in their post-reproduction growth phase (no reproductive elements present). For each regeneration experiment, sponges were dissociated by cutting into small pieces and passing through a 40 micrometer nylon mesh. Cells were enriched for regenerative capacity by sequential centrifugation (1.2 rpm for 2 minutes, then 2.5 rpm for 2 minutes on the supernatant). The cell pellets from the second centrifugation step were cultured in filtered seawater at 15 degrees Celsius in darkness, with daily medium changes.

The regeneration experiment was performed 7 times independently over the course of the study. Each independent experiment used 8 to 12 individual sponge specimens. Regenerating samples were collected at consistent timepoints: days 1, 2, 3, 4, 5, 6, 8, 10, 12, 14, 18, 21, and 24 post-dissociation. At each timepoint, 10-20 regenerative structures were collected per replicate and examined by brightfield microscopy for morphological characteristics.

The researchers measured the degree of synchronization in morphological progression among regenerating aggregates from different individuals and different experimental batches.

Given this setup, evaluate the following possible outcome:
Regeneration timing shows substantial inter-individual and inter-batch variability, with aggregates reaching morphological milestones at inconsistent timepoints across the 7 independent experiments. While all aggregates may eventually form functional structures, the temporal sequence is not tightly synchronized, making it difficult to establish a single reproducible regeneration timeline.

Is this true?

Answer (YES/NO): NO